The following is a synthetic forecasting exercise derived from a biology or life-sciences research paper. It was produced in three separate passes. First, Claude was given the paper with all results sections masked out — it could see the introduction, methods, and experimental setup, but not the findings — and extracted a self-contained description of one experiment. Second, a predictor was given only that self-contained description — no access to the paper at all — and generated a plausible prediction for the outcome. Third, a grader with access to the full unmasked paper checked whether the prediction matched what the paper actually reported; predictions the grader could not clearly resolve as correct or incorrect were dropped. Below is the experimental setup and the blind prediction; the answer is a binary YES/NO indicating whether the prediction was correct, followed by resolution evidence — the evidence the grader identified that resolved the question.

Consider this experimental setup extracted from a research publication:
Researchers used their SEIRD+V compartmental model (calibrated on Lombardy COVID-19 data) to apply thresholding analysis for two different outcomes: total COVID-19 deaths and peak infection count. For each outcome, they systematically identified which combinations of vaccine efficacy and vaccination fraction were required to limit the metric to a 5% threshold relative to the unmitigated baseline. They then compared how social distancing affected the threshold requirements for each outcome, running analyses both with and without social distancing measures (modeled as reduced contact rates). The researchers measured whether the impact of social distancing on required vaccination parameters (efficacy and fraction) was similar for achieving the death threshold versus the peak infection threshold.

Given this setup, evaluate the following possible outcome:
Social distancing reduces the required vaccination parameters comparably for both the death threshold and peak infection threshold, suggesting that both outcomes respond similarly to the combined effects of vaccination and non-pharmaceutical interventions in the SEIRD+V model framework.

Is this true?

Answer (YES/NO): NO